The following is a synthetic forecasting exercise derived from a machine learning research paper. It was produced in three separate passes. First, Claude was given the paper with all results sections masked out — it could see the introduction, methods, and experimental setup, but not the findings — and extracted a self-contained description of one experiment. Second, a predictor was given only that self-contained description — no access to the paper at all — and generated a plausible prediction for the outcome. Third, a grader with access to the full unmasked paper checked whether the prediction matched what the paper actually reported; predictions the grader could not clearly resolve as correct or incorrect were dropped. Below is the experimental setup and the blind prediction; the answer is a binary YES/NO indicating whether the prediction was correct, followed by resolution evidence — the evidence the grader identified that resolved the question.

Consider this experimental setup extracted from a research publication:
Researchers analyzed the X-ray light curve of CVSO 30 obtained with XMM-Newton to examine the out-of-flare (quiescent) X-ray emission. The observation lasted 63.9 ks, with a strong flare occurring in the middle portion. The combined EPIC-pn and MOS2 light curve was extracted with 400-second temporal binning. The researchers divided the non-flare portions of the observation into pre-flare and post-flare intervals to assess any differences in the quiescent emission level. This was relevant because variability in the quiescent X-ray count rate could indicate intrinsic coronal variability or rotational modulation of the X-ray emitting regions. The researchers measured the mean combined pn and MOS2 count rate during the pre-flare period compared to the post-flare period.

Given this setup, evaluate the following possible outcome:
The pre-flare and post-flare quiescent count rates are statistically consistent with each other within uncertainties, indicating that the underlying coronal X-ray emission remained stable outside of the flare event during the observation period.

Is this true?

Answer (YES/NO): NO